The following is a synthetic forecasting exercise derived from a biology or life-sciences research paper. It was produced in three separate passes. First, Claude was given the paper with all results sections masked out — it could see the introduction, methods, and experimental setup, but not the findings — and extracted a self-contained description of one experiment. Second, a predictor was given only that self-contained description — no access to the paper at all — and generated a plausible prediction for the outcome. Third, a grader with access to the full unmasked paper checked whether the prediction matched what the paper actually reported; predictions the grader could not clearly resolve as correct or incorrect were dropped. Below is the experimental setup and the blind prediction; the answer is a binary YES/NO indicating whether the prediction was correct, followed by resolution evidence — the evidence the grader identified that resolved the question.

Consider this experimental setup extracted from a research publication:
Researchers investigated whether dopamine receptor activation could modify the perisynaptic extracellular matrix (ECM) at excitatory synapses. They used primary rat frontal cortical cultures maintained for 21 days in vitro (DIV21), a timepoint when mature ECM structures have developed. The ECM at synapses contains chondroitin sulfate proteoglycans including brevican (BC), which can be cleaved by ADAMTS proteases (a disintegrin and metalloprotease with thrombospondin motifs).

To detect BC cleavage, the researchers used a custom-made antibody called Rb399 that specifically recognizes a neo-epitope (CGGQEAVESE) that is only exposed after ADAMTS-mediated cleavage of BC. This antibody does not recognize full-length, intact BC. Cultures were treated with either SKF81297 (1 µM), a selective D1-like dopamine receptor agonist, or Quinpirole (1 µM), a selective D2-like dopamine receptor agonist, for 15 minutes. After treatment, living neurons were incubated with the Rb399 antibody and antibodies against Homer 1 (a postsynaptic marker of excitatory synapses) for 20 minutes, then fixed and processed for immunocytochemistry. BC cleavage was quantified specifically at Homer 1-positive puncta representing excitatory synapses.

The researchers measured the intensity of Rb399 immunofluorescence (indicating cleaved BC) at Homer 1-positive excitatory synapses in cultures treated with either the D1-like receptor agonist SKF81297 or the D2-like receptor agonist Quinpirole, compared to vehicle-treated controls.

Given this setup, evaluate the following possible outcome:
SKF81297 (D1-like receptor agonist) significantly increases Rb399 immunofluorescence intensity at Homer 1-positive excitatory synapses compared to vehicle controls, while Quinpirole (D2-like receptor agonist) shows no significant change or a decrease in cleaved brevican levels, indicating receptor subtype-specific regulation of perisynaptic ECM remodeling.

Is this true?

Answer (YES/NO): YES